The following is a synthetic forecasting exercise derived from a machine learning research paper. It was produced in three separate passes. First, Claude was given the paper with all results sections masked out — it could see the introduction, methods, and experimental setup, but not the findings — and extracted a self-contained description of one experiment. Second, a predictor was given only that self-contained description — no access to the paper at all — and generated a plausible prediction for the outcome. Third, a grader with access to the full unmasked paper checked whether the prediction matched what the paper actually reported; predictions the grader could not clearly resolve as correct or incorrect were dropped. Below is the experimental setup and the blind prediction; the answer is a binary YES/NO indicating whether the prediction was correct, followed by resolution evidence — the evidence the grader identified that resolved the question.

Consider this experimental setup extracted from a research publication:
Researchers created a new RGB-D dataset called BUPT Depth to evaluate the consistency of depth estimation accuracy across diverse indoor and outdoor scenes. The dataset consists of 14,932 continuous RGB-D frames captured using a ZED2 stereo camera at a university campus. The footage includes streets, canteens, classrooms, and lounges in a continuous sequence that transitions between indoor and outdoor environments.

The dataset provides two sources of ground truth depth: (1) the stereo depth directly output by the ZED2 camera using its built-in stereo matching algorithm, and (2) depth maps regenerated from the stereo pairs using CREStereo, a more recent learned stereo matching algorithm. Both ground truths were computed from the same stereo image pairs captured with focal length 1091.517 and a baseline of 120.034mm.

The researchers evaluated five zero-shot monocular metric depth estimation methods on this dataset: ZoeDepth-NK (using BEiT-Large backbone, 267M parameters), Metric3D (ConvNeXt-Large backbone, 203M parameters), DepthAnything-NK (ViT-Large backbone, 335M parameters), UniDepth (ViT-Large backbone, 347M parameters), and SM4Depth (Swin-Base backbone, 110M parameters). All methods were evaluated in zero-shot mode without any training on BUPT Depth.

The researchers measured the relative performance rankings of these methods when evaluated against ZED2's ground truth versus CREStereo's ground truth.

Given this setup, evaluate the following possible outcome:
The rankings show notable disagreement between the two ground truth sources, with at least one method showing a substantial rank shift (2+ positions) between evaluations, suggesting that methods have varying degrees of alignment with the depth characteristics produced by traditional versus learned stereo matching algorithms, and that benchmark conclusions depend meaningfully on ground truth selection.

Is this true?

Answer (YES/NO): YES